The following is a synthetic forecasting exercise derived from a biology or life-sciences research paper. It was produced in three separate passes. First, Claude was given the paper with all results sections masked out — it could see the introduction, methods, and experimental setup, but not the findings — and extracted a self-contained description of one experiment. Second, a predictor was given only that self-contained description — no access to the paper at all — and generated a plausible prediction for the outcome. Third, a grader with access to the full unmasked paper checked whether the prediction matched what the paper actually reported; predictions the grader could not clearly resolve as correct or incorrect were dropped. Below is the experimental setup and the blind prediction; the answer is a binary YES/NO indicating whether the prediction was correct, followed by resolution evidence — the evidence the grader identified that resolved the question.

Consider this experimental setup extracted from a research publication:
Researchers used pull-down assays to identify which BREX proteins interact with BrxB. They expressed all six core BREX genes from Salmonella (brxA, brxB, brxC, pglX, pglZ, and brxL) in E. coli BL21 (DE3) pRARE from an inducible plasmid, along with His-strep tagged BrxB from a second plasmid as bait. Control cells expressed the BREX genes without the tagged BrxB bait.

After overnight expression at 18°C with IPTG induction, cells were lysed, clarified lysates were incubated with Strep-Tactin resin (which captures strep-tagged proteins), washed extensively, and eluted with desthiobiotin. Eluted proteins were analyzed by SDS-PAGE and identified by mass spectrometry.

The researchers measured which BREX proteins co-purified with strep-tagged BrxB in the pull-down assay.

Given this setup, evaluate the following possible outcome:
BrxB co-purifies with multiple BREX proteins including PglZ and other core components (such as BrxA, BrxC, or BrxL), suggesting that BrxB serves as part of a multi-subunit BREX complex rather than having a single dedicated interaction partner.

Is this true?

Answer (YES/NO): YES